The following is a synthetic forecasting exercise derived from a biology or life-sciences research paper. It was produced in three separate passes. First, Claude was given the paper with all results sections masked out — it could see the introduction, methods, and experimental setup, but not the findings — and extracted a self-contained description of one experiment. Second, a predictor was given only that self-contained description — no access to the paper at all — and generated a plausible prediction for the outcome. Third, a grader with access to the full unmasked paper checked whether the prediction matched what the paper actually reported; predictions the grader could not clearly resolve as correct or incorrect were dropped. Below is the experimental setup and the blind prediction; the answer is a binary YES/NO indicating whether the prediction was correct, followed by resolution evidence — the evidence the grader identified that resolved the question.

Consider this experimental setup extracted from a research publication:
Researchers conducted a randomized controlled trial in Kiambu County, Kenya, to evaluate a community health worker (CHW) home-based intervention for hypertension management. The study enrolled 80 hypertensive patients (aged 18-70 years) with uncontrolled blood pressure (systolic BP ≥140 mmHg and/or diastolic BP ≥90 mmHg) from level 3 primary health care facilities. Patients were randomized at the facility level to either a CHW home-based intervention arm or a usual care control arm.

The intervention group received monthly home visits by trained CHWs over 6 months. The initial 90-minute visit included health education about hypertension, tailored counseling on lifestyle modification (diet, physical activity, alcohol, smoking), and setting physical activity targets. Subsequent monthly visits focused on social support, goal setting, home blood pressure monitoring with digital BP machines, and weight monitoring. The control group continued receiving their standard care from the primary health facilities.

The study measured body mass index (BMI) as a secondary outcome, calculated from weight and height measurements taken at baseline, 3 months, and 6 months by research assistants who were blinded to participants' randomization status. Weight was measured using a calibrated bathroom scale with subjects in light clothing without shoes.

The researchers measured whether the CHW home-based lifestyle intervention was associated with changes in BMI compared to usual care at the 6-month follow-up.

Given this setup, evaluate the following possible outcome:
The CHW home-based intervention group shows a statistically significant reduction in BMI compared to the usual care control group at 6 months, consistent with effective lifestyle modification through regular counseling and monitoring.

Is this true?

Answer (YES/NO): NO